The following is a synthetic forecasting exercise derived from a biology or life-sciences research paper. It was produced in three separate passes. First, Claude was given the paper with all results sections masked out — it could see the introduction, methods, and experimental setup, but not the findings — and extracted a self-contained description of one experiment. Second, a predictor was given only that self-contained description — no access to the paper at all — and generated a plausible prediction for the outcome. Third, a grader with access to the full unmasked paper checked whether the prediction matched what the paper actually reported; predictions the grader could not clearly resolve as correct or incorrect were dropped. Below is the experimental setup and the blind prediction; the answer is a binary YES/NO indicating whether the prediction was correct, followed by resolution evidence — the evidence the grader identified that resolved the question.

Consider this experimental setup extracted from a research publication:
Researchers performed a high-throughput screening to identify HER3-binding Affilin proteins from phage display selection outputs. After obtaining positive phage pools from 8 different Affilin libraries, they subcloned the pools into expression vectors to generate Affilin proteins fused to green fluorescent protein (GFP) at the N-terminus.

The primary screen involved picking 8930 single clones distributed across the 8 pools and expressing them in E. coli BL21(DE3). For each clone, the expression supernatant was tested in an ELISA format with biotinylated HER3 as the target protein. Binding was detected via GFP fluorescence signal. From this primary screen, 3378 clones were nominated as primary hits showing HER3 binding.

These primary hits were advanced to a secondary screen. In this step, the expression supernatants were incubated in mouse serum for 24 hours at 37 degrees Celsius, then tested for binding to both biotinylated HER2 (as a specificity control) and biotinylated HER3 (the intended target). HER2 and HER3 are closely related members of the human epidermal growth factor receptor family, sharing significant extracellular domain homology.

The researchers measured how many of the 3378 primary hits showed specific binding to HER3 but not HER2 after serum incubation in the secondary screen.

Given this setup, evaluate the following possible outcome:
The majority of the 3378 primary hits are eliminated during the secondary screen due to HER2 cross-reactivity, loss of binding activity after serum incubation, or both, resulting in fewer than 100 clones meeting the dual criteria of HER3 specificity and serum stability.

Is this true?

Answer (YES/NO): NO